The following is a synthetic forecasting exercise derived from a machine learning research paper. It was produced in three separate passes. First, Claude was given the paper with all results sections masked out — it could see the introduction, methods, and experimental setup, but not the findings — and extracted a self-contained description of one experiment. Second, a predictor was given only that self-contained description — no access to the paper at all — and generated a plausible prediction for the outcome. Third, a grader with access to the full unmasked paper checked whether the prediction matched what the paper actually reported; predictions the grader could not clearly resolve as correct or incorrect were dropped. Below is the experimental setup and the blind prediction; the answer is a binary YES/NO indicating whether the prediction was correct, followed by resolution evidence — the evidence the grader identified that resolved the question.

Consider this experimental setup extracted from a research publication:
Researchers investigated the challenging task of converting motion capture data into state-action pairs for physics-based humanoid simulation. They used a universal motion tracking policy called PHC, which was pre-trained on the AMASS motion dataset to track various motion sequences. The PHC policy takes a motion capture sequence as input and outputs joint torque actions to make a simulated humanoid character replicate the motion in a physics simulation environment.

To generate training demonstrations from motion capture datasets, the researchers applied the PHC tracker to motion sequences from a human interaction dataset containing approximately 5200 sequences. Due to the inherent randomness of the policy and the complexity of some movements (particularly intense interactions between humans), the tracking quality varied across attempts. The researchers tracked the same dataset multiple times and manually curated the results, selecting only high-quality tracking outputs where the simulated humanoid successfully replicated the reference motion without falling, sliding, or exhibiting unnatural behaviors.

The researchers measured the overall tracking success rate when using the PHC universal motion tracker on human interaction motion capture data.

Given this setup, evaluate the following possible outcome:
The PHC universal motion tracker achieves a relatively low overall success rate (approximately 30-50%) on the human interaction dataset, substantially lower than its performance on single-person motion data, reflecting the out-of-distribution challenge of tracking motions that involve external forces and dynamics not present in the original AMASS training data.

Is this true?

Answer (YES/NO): NO